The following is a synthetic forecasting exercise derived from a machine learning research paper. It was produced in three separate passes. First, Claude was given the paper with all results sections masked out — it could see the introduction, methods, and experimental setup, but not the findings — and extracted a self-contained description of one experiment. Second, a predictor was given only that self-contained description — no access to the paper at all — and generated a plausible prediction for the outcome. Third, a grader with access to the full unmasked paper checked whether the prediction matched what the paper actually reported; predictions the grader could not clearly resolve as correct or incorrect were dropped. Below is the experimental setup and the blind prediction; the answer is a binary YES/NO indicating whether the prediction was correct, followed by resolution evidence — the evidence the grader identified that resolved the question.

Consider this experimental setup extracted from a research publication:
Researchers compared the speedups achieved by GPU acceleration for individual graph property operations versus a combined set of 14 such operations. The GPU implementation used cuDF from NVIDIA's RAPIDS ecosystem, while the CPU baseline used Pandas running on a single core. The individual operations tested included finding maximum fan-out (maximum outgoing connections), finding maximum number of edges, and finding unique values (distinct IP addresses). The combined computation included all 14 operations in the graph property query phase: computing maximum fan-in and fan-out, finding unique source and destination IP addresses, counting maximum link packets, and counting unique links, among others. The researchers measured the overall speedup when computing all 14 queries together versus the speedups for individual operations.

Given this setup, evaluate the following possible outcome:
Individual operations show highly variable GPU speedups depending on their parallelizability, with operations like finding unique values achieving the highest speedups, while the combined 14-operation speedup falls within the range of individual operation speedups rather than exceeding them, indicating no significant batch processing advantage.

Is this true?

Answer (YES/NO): NO